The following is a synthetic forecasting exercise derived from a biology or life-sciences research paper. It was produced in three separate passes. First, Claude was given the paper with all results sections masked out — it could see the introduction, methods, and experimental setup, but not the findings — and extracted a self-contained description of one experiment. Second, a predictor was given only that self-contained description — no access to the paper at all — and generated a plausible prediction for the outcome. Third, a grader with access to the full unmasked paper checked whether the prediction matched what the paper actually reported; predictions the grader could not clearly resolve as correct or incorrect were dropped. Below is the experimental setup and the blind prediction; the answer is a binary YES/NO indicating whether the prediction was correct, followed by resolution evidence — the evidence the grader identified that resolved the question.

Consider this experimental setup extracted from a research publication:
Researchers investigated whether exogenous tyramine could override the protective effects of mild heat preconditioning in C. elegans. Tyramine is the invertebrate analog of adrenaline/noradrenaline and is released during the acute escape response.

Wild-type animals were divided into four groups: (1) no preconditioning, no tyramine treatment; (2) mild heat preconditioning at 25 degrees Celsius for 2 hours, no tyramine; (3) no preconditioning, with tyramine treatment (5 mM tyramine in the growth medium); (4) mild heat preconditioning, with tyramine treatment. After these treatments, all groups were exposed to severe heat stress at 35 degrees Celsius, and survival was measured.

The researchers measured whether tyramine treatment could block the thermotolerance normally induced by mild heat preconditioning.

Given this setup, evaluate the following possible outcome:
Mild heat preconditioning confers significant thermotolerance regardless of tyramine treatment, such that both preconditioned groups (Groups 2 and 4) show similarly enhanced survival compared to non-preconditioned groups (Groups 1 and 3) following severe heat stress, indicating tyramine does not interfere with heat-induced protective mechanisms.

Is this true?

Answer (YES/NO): NO